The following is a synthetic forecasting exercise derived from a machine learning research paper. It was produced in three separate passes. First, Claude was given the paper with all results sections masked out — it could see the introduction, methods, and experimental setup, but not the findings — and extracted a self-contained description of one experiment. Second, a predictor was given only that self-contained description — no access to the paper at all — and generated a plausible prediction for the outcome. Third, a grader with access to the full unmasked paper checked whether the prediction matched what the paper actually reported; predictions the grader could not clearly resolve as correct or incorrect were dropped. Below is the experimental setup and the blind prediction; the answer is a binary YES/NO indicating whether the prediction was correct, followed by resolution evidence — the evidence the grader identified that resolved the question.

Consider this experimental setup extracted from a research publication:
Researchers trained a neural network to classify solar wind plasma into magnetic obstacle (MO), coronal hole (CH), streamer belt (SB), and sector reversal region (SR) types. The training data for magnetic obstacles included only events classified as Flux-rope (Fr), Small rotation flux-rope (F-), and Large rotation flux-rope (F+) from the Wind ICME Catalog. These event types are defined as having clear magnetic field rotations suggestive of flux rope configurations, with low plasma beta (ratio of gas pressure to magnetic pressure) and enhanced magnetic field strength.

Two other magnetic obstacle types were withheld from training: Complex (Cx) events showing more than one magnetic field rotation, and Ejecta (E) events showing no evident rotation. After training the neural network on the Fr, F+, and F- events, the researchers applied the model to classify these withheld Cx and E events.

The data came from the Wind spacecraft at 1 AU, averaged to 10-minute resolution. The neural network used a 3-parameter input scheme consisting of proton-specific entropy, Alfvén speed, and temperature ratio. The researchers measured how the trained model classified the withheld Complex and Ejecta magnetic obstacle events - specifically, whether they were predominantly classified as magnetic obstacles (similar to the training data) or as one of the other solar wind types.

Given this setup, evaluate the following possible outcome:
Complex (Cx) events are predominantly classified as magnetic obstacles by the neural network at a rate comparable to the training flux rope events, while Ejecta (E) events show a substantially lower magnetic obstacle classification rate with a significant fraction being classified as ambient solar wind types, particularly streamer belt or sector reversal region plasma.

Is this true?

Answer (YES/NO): NO